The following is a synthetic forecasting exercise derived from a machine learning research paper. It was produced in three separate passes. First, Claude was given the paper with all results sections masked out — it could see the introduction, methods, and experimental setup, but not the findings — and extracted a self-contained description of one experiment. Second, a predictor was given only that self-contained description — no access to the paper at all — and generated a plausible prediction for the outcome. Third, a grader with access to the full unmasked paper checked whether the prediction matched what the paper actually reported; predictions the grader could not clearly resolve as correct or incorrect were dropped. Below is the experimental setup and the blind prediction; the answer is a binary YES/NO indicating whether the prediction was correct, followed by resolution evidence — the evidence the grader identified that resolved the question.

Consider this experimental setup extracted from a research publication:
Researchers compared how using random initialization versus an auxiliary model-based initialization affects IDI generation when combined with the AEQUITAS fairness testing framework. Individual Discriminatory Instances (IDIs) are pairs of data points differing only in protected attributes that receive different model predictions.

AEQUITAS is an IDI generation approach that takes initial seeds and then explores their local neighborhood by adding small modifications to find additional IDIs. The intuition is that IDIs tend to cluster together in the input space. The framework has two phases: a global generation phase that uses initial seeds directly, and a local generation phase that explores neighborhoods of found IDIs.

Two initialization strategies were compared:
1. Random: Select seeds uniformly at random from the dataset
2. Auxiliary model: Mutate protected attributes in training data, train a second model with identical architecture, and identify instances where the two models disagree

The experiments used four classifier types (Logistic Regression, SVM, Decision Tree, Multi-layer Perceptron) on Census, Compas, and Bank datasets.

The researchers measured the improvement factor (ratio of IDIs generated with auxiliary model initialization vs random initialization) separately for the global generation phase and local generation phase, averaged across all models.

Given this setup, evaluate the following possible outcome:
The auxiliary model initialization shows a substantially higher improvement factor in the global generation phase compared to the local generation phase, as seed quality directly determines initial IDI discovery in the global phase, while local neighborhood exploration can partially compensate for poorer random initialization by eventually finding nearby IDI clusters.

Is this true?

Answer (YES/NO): YES